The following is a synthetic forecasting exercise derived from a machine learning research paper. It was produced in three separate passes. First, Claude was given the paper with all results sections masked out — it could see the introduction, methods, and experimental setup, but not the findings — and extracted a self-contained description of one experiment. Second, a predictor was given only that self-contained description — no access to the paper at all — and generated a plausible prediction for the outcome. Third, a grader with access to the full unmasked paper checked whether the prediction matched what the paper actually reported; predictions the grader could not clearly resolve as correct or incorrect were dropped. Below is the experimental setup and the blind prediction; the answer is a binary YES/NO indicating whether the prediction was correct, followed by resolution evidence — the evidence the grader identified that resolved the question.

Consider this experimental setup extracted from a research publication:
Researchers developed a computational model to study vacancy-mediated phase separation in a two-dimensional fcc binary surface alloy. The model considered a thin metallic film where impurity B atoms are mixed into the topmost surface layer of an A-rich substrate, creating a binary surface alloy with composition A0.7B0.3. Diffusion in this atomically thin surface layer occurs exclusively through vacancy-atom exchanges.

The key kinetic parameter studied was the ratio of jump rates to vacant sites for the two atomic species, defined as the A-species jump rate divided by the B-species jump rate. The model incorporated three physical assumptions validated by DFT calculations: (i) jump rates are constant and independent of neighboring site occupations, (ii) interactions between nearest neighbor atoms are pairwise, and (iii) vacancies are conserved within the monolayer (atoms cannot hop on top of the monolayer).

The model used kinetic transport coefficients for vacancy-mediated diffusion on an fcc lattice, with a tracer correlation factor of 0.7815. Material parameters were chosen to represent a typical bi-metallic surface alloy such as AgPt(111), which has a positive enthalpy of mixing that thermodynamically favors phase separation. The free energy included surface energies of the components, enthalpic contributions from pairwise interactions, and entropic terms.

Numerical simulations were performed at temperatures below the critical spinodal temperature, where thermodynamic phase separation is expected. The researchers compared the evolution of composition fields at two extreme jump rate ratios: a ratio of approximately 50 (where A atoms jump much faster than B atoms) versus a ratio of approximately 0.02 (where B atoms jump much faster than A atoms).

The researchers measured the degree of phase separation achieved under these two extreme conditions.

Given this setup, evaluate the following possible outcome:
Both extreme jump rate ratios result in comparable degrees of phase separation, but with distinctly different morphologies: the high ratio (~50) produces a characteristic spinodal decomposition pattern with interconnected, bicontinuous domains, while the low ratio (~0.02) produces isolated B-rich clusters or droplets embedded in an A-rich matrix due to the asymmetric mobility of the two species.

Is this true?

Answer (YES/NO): NO